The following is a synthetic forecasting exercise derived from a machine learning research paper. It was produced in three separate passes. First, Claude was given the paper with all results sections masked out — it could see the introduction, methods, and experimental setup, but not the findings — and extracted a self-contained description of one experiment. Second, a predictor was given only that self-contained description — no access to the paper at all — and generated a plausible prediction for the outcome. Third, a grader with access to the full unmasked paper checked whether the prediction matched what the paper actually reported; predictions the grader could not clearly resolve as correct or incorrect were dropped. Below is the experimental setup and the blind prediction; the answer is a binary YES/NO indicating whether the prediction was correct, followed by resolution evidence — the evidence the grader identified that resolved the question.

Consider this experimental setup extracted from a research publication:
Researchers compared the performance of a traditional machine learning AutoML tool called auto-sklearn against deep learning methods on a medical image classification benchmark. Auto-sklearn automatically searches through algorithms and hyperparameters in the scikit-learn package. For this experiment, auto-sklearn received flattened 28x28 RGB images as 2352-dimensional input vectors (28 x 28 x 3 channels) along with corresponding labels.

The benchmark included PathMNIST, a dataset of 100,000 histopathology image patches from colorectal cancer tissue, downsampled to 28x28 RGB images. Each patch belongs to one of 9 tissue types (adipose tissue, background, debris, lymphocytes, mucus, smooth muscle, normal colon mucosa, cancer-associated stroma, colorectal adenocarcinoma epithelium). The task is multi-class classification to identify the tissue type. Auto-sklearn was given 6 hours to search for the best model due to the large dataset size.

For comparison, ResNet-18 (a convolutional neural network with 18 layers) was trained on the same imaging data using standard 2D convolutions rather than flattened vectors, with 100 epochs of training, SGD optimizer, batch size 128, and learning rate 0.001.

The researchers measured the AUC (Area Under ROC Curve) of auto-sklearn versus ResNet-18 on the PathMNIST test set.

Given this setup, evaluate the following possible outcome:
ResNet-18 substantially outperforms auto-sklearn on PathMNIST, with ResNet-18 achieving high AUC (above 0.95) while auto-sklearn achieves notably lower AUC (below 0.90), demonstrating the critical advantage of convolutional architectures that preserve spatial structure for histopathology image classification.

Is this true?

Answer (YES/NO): YES